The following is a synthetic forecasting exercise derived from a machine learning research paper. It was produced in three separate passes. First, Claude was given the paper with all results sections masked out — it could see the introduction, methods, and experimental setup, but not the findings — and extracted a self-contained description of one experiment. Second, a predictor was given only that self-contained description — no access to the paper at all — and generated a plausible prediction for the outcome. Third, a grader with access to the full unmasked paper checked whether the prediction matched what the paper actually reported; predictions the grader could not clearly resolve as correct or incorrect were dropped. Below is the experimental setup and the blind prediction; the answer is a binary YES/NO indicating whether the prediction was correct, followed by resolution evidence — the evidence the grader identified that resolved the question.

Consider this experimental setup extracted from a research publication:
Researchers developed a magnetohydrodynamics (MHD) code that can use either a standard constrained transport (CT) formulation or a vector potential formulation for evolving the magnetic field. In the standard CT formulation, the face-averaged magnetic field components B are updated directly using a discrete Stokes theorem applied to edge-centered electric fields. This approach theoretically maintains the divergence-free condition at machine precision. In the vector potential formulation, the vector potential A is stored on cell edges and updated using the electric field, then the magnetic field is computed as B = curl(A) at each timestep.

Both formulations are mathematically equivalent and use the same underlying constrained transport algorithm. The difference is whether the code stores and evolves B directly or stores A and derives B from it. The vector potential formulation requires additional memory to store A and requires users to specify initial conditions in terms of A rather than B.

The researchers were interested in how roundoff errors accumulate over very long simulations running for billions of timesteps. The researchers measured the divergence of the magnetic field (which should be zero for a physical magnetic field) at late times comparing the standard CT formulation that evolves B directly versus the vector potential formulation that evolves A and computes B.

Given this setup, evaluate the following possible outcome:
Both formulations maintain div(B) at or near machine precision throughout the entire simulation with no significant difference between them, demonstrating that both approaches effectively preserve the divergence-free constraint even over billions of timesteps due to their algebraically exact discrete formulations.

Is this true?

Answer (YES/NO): NO